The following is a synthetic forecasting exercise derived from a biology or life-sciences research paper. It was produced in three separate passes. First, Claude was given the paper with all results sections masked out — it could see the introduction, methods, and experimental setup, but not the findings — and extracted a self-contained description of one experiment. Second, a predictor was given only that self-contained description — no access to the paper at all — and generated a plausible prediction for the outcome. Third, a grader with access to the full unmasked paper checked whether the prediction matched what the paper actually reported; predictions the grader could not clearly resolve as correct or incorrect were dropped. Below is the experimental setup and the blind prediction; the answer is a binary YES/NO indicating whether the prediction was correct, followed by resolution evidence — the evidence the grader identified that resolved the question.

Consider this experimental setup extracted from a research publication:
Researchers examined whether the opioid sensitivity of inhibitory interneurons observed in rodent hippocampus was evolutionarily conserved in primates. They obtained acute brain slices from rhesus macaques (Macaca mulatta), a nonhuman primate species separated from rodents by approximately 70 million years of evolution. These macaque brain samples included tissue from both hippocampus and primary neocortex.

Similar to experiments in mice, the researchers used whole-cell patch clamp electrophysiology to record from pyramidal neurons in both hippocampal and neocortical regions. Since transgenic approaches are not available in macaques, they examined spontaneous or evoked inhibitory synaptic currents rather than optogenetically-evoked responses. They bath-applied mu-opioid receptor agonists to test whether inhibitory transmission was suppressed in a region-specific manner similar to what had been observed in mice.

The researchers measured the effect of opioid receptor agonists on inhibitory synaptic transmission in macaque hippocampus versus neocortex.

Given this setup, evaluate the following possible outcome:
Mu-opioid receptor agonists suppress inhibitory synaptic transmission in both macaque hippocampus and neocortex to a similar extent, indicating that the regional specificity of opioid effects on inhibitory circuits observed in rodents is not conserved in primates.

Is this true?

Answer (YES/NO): NO